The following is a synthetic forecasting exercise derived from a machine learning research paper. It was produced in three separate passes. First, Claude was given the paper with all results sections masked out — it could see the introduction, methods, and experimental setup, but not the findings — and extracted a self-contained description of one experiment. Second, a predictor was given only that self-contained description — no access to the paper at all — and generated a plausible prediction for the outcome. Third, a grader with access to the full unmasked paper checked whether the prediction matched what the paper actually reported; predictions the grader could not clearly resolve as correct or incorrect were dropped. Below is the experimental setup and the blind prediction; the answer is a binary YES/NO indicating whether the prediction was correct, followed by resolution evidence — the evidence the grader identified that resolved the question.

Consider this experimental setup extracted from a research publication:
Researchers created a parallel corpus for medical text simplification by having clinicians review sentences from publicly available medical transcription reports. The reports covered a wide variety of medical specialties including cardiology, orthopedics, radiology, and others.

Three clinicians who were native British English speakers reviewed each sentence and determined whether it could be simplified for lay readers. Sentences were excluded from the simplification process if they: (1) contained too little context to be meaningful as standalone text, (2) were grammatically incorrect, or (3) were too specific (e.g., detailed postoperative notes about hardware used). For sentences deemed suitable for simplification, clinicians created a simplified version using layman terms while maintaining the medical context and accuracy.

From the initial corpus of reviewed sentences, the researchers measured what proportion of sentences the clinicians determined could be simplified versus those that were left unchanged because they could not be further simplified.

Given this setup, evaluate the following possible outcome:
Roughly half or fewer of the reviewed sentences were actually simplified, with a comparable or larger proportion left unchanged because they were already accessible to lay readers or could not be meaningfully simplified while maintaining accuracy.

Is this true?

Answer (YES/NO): YES